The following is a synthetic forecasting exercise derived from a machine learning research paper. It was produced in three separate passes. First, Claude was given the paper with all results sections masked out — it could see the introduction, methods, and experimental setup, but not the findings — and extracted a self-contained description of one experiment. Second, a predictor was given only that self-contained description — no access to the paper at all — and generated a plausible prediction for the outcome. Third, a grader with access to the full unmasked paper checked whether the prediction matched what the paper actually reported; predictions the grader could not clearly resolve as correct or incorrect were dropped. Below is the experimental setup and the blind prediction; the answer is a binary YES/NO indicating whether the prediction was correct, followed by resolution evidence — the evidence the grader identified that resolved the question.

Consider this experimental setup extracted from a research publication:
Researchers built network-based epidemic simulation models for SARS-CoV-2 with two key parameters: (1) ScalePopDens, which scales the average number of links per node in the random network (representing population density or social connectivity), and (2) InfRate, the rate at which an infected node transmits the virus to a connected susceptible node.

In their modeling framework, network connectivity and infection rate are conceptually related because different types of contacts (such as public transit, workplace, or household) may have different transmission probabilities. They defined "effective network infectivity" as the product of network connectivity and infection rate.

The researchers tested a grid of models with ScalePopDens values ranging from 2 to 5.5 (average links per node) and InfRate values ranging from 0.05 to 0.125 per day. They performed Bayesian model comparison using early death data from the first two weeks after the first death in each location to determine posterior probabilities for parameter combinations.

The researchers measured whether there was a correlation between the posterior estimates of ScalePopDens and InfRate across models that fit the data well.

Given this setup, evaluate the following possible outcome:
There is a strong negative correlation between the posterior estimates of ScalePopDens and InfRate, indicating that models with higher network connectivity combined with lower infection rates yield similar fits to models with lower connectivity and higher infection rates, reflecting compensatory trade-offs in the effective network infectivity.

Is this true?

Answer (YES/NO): YES